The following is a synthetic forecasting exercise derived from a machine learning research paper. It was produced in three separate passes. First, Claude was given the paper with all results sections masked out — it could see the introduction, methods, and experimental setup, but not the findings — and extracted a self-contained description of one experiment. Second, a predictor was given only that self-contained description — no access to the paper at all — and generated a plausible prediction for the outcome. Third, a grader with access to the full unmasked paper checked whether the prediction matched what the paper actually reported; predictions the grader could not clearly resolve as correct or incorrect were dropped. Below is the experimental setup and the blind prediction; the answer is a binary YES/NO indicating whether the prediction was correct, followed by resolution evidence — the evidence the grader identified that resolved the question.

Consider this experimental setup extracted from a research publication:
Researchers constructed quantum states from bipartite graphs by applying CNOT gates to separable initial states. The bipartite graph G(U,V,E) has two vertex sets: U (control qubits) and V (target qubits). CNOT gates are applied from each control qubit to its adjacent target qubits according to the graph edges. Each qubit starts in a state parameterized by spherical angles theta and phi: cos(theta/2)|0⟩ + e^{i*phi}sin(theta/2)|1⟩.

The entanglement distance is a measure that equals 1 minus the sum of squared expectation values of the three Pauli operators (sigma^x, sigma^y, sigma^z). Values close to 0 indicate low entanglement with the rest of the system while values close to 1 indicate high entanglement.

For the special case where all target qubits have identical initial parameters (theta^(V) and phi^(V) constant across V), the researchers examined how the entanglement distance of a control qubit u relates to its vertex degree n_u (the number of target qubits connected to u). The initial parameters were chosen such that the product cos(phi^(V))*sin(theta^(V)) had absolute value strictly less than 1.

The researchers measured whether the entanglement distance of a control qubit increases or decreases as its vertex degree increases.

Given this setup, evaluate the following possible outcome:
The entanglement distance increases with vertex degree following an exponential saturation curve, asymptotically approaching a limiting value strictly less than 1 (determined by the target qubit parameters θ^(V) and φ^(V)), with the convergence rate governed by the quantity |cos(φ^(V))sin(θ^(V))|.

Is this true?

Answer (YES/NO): NO